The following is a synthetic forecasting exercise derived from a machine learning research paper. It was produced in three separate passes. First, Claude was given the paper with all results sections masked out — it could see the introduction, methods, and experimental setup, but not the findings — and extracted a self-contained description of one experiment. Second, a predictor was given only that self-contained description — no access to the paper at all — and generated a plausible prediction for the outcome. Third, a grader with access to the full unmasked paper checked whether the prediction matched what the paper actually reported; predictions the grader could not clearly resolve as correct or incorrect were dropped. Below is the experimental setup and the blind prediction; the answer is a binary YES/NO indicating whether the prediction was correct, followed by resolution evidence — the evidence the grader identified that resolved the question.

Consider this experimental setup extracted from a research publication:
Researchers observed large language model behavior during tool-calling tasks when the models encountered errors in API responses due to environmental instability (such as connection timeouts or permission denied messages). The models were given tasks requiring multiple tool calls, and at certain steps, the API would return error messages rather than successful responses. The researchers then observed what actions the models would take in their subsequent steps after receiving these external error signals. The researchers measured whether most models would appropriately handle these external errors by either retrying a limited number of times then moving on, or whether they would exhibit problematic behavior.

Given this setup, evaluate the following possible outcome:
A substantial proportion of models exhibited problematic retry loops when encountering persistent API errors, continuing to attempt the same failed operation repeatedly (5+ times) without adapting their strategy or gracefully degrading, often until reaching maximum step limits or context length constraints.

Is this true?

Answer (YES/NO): NO